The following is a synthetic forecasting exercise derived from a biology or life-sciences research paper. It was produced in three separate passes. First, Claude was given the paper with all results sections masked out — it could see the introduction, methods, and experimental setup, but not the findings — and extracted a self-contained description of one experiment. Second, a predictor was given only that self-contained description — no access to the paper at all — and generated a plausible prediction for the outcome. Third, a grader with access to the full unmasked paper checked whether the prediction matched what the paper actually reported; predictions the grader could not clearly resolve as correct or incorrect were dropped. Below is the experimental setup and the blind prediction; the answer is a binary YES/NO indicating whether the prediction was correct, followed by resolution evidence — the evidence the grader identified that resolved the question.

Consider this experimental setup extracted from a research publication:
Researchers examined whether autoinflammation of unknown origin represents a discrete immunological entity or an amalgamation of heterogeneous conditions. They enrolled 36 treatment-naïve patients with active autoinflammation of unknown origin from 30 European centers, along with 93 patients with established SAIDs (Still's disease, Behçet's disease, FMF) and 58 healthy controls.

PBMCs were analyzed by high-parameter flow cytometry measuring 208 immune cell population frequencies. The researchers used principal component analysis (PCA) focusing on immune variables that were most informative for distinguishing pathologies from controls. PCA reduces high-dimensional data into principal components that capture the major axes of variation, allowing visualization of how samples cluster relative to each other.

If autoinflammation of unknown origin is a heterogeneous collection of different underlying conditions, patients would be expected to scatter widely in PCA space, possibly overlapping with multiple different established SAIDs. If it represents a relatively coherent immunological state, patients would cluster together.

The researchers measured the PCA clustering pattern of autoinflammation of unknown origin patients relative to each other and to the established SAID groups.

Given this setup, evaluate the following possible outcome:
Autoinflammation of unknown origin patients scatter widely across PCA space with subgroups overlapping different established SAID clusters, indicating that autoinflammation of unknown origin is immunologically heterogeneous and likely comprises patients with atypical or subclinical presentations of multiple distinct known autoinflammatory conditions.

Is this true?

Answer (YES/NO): NO